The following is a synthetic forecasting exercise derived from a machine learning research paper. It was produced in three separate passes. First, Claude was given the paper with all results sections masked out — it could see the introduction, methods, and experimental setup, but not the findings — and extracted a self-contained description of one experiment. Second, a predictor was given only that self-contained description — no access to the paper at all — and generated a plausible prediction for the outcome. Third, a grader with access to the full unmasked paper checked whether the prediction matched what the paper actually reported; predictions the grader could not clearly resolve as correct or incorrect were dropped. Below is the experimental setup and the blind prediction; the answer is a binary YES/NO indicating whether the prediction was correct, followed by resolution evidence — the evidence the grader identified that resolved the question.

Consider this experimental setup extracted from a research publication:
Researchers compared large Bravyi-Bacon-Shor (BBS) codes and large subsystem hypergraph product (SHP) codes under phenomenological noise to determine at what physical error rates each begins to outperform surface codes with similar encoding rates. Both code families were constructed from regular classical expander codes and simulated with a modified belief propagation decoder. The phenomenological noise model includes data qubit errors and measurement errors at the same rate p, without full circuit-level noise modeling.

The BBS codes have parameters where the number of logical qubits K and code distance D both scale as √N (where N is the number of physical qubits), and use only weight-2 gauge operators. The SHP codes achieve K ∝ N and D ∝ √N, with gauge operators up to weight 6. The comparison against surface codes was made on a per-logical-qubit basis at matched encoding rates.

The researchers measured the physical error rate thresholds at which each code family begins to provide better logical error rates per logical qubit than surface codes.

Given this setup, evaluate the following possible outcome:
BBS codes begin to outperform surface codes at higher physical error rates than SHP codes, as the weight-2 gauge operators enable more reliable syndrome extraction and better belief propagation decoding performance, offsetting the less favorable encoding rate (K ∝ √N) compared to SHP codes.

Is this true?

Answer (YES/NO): NO